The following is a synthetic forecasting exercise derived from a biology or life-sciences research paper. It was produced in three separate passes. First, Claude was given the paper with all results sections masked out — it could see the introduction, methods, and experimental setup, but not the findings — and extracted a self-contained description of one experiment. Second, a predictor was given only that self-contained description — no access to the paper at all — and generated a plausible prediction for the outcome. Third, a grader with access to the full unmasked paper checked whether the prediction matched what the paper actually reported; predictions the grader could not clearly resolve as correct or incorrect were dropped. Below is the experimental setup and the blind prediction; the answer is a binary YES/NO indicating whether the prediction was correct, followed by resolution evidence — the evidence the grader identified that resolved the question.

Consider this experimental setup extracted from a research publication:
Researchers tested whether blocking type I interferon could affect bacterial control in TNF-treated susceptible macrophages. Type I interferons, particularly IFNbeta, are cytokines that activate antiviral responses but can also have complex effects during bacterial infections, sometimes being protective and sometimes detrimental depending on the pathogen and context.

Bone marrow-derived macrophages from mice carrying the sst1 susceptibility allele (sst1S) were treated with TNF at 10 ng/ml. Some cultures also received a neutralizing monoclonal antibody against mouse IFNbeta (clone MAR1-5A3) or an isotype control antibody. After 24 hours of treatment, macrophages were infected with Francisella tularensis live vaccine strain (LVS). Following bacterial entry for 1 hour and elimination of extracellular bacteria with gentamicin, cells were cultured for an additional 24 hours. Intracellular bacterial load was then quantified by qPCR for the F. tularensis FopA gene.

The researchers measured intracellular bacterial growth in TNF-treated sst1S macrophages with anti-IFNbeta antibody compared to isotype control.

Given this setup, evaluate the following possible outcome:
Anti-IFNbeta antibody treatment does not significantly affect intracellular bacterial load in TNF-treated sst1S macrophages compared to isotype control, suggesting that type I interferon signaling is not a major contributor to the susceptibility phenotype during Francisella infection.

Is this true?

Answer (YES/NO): NO